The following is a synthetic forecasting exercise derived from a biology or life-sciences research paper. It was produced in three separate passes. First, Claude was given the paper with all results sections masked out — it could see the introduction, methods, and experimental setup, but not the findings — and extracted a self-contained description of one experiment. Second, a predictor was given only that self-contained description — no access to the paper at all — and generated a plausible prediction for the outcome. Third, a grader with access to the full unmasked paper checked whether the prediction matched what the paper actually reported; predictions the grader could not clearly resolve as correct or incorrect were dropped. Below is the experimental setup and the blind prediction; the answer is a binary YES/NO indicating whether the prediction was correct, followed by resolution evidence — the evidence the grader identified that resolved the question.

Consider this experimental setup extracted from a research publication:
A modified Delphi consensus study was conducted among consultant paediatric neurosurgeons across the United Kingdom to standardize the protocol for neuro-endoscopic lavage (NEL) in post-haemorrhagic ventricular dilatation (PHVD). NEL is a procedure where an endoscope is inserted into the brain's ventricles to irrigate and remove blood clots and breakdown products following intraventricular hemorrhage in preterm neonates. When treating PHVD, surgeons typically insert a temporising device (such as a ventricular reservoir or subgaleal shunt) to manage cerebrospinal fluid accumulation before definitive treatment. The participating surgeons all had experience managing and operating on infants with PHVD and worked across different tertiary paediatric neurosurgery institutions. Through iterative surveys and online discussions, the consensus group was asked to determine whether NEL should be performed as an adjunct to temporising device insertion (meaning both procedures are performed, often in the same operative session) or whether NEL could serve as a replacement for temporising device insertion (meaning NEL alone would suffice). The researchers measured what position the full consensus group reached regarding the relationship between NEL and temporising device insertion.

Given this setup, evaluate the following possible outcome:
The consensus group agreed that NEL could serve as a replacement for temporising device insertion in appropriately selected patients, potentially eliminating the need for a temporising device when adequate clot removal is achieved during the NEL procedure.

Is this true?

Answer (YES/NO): NO